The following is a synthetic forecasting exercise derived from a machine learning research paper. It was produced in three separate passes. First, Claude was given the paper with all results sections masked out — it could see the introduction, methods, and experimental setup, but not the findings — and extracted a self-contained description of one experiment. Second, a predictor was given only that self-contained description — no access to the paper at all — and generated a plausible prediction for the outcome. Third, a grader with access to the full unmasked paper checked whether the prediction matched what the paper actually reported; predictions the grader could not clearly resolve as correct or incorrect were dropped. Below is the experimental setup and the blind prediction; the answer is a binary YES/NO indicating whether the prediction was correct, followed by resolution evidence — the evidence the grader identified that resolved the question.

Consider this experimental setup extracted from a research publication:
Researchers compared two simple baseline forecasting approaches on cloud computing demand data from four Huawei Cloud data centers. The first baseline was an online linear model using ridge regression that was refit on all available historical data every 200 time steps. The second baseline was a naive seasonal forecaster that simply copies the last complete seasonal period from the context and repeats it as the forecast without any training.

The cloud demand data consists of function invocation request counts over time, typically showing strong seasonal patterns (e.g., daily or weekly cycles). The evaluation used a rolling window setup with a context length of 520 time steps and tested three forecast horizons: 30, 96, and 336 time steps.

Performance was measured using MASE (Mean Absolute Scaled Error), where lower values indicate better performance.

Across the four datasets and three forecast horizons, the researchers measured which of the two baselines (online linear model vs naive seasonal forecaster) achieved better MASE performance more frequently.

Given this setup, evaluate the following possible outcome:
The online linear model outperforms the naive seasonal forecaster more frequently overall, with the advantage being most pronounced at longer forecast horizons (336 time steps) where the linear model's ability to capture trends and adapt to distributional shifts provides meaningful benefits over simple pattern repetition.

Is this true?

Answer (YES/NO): NO